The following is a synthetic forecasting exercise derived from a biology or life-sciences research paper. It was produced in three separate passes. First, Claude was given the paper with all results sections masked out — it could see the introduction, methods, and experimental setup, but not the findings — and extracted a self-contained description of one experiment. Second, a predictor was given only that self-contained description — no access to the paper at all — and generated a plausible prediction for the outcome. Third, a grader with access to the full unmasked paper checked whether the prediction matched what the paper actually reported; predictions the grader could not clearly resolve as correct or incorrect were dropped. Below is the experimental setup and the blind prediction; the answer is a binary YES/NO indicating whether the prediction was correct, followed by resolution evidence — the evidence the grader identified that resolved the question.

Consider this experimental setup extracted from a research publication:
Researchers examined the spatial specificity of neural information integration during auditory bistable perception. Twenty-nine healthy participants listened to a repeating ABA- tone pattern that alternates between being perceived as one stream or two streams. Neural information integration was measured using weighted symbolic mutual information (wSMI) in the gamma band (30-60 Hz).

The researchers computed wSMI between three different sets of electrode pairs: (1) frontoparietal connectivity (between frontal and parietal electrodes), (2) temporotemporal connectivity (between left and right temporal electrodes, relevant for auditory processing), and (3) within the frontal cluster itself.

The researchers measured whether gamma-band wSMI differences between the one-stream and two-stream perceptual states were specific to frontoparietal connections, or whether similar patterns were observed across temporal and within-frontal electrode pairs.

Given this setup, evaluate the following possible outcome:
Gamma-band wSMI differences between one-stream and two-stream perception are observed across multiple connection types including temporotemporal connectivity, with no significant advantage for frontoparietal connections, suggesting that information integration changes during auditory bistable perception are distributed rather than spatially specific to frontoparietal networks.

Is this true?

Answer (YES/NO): NO